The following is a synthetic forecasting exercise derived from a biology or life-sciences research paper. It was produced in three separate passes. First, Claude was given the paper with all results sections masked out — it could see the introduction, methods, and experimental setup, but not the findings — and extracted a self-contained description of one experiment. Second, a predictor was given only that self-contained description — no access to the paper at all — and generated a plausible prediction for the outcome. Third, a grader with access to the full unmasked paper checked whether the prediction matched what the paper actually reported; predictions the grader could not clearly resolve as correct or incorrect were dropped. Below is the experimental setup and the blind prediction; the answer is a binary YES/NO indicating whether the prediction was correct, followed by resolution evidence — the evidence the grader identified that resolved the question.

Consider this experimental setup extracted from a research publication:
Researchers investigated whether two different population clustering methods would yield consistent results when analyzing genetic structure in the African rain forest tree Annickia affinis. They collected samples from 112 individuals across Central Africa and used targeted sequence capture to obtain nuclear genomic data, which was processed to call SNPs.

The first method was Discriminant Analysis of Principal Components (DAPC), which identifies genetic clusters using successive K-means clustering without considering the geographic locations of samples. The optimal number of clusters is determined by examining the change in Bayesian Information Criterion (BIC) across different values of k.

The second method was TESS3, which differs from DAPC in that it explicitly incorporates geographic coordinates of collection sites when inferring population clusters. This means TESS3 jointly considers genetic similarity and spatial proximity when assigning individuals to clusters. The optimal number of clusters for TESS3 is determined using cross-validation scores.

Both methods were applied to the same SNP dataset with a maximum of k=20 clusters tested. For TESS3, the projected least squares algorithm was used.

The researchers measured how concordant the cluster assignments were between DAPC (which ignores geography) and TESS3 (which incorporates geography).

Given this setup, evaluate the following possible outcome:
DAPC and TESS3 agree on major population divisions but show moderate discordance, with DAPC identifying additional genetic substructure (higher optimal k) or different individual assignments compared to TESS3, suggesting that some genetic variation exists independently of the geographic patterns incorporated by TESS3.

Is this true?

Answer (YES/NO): NO